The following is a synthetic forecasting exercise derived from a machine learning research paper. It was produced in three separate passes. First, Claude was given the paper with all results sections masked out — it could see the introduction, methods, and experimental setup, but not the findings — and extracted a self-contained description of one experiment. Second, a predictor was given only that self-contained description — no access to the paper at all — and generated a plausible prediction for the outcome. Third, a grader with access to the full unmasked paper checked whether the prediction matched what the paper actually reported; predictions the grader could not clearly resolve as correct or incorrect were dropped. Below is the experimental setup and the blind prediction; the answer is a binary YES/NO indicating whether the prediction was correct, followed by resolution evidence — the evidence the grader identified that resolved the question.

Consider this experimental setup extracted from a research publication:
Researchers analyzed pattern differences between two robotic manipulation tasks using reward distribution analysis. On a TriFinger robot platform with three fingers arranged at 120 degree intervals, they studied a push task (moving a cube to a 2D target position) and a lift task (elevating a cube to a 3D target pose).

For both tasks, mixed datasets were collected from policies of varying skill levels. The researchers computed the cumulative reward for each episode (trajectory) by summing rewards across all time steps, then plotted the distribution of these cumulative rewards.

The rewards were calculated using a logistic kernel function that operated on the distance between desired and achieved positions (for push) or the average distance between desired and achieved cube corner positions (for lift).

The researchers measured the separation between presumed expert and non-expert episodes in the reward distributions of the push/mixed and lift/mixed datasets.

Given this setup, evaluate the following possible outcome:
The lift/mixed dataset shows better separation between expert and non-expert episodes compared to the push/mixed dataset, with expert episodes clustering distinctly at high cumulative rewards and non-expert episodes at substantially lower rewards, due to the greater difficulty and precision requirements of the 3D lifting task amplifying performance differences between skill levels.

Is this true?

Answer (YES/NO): NO